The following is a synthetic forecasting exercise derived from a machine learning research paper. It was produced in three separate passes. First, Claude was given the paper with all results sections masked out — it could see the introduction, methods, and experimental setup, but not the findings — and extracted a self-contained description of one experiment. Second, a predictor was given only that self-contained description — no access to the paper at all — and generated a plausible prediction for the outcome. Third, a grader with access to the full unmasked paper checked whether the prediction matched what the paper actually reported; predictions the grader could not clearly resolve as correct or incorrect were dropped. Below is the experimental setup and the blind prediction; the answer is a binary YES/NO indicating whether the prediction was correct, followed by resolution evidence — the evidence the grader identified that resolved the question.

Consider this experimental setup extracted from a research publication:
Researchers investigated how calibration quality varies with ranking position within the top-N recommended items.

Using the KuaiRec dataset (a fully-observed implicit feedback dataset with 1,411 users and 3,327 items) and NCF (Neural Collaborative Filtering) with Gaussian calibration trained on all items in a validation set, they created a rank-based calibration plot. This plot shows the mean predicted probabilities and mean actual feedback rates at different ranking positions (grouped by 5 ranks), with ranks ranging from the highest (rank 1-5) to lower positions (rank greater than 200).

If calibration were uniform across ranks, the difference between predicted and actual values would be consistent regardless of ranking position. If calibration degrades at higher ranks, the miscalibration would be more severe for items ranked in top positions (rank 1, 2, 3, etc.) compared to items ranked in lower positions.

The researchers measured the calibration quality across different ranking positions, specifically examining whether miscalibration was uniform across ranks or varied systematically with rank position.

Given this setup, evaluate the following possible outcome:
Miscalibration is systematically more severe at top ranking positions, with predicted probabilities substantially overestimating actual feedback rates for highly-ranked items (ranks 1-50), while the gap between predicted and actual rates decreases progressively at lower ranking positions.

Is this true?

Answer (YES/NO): NO